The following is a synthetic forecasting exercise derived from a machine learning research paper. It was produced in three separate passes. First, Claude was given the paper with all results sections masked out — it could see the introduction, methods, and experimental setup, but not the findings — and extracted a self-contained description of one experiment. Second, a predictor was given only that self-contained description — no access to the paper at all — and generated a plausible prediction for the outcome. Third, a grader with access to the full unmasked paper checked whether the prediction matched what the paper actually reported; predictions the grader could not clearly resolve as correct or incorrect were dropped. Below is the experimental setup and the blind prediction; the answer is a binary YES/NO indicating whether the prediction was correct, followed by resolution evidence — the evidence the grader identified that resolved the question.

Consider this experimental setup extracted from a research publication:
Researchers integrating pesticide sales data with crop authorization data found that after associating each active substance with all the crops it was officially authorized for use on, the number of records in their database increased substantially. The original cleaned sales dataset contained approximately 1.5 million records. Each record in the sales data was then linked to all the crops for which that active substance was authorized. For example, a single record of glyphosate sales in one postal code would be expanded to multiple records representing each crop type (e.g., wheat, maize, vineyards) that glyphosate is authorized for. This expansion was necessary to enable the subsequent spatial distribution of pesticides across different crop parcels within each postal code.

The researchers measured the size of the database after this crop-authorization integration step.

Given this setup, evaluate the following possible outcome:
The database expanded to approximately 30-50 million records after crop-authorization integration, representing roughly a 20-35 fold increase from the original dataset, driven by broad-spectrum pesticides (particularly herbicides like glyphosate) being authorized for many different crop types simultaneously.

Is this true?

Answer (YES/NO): YES